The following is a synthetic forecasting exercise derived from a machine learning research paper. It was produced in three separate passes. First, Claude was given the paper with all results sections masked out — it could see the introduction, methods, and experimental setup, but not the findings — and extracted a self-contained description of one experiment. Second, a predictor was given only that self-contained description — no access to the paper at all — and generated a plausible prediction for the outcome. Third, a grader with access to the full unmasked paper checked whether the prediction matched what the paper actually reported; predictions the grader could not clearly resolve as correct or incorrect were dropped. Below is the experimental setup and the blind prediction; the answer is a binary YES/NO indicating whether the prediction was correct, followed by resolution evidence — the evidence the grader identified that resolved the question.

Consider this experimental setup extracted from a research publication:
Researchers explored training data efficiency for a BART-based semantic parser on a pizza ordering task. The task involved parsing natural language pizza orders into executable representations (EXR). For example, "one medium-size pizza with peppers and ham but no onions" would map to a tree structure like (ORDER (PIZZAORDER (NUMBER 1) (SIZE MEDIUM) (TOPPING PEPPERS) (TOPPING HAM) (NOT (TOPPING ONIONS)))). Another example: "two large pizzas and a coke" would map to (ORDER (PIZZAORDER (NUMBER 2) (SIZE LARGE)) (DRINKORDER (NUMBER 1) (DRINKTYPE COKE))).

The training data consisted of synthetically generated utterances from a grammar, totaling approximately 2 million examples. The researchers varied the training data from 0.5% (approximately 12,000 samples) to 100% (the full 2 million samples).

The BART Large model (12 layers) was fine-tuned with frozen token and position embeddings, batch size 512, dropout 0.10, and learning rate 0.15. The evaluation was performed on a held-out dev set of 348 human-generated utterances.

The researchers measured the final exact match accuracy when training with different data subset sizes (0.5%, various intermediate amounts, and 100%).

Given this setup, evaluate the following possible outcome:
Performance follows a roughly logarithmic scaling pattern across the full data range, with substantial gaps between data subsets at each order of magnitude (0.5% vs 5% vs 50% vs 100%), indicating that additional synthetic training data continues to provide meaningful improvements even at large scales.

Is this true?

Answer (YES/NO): NO